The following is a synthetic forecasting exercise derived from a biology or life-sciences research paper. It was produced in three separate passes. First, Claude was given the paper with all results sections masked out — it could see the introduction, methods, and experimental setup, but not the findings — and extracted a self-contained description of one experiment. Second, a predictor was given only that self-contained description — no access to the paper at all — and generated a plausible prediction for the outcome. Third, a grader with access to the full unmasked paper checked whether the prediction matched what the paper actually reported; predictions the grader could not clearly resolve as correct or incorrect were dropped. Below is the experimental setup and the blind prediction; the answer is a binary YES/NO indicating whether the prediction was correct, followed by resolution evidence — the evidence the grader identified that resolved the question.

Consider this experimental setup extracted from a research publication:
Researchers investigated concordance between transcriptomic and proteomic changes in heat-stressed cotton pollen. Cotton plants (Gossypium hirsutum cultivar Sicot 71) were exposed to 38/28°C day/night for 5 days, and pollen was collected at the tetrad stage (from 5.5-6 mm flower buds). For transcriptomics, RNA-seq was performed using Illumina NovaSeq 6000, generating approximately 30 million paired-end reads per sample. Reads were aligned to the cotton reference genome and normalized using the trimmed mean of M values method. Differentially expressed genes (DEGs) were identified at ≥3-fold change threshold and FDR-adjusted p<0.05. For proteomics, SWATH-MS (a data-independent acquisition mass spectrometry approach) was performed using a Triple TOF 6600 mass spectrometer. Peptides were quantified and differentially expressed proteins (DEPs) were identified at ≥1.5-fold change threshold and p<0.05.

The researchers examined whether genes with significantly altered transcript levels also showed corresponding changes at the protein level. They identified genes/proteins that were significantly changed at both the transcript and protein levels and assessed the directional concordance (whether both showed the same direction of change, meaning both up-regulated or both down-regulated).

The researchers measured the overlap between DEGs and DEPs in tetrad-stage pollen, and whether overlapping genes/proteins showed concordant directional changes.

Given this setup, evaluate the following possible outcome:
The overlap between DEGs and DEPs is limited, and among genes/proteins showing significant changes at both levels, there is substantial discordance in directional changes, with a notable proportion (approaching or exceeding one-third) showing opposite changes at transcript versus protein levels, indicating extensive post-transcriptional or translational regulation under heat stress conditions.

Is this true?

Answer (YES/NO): NO